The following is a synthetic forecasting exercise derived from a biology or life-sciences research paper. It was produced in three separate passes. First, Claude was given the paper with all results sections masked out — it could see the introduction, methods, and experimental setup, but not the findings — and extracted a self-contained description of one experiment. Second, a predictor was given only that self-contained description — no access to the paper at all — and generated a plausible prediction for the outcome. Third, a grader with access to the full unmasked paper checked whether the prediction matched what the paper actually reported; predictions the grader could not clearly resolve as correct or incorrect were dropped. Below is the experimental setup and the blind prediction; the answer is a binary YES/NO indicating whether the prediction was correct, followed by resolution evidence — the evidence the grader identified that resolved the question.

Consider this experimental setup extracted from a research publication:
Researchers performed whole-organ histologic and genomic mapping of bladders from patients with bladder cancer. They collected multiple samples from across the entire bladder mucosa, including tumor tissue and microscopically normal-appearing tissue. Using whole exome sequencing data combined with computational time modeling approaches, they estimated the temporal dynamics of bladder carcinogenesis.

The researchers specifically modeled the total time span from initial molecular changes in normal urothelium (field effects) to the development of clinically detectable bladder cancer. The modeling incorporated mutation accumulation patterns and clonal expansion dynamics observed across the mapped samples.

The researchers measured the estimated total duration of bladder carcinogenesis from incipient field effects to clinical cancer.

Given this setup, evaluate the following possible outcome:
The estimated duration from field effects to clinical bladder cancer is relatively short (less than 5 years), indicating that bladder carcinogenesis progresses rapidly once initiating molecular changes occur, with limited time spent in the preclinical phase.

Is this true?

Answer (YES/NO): NO